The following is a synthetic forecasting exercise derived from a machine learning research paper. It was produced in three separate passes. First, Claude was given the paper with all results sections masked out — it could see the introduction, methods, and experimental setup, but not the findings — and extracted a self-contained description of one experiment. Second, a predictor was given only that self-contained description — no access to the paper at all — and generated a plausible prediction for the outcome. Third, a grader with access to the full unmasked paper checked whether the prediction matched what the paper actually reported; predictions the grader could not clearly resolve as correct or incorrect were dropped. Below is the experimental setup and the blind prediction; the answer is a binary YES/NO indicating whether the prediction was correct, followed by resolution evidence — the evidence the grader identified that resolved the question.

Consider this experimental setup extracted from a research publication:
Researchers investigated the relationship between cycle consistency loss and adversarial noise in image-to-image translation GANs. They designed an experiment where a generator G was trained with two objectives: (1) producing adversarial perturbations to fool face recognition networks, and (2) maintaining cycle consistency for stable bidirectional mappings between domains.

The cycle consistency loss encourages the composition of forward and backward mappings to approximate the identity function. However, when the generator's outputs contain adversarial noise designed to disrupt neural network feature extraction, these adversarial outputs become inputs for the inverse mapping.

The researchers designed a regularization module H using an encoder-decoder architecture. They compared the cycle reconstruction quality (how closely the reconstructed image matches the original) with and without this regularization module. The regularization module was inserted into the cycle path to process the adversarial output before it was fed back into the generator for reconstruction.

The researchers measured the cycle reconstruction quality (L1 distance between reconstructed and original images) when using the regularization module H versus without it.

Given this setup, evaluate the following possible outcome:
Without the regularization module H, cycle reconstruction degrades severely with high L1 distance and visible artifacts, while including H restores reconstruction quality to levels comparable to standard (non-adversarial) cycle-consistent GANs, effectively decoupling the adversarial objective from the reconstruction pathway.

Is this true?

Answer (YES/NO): NO